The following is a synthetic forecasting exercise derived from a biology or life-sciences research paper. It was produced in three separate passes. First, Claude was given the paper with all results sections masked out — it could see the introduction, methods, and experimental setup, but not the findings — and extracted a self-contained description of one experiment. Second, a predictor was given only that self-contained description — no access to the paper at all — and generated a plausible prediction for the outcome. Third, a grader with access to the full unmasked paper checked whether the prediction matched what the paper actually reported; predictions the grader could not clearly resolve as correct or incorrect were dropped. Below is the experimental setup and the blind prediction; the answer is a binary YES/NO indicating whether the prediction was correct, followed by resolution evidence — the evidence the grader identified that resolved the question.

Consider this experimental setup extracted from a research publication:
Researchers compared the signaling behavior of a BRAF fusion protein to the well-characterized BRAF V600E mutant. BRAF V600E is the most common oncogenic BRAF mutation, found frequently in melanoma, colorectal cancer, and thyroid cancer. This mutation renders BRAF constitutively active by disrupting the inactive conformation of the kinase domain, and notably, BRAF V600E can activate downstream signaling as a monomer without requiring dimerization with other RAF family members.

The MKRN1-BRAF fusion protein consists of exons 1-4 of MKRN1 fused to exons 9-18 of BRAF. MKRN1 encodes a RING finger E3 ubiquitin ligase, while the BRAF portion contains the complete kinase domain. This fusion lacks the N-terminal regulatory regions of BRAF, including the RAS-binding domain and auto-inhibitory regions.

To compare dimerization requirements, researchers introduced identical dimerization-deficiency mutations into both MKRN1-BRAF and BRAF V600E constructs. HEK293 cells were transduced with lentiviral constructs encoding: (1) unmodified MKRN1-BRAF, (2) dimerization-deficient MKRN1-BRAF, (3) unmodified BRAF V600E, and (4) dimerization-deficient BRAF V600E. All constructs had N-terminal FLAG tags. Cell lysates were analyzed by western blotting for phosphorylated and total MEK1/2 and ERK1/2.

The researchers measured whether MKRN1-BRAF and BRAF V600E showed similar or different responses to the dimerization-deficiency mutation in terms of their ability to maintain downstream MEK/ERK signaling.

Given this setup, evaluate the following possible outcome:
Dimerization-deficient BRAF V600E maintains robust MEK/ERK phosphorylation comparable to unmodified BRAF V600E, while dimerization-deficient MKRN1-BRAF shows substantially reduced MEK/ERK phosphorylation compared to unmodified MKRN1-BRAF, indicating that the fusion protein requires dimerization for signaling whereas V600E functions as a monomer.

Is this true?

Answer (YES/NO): NO